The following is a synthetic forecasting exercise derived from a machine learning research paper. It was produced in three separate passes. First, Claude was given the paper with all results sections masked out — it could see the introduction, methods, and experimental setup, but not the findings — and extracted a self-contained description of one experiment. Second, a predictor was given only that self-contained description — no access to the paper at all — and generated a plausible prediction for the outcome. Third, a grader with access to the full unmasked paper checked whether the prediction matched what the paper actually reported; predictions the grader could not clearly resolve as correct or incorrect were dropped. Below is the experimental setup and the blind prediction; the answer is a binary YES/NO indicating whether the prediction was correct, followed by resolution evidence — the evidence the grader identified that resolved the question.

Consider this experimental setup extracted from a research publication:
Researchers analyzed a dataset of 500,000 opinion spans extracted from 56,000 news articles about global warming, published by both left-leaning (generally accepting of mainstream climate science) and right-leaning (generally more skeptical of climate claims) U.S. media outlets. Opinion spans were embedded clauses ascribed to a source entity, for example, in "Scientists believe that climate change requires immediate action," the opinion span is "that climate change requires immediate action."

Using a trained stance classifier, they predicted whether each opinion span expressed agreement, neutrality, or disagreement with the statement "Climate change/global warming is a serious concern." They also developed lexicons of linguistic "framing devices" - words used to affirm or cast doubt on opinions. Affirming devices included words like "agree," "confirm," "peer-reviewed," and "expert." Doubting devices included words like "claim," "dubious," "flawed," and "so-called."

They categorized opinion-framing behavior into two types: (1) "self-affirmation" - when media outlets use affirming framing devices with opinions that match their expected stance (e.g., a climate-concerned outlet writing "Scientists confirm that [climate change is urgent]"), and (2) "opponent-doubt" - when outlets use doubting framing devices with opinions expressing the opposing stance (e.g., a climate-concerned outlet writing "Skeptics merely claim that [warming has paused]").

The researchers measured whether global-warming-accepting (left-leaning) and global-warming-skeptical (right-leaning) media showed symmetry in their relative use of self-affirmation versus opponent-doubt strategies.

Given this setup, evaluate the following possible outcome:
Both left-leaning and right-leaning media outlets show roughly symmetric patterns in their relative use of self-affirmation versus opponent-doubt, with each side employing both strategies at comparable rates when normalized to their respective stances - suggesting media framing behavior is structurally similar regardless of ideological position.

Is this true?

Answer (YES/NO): NO